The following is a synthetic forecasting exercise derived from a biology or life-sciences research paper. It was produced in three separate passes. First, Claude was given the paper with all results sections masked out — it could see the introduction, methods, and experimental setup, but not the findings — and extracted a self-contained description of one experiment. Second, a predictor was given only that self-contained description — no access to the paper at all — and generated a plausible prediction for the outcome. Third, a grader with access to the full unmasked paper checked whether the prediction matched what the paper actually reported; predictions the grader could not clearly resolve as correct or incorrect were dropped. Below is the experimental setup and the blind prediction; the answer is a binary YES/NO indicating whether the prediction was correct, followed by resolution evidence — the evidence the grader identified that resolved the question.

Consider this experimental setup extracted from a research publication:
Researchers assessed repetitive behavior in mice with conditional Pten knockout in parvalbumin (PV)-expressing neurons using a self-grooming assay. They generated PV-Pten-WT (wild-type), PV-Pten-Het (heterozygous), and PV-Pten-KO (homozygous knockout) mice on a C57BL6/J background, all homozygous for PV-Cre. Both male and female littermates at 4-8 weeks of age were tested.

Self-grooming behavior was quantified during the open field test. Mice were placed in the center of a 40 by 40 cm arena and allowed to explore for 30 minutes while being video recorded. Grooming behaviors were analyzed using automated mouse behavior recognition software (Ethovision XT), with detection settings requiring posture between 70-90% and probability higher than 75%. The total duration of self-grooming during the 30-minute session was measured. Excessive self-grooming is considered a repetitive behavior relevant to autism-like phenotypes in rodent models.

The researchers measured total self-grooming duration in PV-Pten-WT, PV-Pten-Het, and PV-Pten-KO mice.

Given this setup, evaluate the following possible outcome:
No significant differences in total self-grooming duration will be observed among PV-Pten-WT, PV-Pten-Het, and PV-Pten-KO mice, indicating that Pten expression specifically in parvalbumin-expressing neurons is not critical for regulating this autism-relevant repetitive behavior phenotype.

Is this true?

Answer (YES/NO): NO